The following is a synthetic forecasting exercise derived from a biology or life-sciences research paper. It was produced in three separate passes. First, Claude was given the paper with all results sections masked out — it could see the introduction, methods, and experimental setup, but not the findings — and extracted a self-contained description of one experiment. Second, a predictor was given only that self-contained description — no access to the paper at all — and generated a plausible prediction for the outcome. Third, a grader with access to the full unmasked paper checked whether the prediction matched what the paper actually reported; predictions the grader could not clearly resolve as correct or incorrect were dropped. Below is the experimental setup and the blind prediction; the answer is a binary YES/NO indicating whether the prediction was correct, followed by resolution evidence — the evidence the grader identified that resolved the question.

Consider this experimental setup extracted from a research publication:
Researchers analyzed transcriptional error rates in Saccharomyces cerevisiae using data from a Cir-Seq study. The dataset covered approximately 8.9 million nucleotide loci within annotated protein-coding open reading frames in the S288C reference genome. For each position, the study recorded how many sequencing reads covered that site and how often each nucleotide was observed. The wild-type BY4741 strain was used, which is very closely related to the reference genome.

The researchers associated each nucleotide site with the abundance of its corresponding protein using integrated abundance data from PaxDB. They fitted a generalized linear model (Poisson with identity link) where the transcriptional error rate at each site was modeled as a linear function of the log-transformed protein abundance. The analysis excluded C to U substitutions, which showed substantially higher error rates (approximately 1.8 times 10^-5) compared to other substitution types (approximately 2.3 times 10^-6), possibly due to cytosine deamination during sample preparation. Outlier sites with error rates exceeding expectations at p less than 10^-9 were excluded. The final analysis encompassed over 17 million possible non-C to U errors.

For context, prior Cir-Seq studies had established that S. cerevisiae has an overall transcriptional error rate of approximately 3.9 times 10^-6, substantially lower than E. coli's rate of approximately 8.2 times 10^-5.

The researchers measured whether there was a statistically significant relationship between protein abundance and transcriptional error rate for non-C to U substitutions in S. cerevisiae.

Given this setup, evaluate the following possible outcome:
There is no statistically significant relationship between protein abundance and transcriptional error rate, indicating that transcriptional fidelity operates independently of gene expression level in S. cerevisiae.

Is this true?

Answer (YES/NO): YES